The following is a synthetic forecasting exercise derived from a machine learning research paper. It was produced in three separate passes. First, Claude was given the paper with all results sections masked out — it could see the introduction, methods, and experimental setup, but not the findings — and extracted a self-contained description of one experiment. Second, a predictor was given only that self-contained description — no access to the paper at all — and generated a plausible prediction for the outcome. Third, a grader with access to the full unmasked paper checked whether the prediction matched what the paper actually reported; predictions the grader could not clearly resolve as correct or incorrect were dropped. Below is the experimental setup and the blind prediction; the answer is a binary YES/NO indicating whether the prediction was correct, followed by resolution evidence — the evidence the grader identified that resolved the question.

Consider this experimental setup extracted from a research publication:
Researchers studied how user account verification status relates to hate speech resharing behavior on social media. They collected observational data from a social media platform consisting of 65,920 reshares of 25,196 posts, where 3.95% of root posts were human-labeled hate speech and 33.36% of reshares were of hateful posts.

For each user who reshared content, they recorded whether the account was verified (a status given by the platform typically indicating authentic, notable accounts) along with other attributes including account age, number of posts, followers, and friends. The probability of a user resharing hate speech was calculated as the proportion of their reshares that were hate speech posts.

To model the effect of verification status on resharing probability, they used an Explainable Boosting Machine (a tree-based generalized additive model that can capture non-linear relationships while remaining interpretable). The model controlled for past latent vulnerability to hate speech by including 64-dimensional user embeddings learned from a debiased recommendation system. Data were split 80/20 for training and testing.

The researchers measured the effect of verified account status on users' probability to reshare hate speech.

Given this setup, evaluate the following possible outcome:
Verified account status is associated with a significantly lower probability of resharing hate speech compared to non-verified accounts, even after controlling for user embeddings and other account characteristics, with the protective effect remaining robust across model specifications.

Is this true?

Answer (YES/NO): NO